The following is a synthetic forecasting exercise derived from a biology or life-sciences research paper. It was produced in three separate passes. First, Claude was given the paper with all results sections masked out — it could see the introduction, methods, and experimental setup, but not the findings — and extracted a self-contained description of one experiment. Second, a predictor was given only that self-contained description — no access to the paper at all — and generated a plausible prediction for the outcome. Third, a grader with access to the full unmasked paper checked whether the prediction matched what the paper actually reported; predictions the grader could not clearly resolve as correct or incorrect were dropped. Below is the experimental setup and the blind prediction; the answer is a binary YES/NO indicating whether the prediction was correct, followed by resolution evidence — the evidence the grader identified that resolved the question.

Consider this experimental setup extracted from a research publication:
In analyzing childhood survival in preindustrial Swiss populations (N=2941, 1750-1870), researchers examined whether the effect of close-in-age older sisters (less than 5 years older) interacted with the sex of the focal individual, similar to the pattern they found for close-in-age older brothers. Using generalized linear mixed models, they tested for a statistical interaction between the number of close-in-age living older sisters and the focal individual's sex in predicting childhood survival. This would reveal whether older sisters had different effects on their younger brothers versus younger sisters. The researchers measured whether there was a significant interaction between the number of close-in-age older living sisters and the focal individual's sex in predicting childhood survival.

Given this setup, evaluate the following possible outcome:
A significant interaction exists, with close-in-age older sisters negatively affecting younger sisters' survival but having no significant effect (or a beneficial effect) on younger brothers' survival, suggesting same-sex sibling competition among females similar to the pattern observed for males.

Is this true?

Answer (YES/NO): NO